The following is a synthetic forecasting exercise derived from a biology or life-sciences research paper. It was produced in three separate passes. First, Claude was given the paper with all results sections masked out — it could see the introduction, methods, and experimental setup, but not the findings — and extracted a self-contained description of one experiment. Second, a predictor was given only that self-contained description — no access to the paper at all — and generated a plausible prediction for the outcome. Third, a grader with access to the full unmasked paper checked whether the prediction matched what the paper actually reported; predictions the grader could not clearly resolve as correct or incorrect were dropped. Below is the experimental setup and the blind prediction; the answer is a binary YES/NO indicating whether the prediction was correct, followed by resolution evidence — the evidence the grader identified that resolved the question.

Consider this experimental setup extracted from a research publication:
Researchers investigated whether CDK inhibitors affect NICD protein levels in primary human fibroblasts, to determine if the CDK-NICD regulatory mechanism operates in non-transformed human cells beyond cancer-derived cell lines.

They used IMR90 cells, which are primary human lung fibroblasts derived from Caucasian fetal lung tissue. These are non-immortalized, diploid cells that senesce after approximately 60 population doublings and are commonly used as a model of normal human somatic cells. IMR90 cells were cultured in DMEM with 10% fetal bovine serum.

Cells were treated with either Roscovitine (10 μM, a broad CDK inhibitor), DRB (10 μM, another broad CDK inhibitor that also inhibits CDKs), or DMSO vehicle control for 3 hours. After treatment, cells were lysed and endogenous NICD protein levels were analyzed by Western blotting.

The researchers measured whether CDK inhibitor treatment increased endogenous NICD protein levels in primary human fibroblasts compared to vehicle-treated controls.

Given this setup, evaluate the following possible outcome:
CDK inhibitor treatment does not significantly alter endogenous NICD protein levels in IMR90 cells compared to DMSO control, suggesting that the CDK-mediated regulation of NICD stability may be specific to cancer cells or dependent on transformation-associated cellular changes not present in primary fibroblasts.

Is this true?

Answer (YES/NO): NO